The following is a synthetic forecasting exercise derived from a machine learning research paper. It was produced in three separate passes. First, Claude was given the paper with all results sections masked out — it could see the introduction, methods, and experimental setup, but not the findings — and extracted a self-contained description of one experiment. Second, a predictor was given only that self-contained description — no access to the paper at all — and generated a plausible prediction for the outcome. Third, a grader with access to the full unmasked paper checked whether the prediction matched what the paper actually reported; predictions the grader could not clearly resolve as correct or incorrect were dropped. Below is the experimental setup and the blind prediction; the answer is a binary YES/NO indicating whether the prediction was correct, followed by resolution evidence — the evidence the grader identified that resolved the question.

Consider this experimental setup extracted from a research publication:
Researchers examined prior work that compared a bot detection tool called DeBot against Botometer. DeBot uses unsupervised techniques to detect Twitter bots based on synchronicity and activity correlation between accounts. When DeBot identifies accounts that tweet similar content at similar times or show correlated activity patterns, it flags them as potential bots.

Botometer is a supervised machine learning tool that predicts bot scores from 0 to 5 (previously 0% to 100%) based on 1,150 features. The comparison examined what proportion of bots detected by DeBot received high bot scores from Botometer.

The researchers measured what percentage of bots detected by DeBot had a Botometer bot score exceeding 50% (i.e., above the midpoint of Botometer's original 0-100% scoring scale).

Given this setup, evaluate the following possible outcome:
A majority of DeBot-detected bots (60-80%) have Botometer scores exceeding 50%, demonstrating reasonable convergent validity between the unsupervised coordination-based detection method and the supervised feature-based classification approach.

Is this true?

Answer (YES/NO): NO